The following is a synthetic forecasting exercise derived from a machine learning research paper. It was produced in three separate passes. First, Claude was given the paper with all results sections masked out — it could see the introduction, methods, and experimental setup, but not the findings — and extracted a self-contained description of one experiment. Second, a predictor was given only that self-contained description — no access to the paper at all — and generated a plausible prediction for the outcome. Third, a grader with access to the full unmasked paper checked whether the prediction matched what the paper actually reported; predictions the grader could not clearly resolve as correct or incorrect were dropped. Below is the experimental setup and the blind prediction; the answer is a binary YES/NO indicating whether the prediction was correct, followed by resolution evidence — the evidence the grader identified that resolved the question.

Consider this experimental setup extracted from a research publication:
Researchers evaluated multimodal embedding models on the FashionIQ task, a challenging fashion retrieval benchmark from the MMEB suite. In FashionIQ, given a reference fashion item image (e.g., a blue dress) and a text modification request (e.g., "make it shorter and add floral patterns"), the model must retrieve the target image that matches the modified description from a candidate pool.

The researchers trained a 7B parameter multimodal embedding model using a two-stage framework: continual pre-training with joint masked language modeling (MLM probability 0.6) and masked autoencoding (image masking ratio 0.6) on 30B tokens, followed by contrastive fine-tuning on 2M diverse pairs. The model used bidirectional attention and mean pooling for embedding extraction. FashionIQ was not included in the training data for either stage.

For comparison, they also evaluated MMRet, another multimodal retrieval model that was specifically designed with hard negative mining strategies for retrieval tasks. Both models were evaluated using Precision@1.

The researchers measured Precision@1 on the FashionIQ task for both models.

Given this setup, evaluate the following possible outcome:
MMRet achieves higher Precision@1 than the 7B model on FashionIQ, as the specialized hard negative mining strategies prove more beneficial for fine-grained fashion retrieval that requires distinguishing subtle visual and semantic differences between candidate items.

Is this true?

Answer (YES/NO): YES